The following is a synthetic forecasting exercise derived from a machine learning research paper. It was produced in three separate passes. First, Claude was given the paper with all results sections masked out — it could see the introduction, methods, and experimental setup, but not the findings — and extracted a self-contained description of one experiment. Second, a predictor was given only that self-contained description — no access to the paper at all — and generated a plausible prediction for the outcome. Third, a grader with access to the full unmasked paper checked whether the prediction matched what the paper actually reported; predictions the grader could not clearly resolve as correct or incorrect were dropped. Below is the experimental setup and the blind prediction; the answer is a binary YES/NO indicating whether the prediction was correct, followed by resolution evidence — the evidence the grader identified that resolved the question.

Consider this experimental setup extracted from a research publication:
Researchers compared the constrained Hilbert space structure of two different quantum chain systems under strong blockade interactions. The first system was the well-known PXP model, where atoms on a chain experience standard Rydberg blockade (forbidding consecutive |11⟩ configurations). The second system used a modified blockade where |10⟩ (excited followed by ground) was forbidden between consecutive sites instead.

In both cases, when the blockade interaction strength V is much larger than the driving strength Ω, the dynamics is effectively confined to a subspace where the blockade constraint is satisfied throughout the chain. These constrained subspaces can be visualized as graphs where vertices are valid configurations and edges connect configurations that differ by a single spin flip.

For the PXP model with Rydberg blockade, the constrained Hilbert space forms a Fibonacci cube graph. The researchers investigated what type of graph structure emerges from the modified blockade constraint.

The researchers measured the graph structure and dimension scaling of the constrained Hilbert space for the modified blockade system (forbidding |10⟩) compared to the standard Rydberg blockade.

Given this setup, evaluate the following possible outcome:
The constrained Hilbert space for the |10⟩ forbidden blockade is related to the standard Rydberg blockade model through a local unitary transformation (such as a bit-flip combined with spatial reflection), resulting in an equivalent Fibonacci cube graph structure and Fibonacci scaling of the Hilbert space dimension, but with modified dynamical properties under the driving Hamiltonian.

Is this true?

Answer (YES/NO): NO